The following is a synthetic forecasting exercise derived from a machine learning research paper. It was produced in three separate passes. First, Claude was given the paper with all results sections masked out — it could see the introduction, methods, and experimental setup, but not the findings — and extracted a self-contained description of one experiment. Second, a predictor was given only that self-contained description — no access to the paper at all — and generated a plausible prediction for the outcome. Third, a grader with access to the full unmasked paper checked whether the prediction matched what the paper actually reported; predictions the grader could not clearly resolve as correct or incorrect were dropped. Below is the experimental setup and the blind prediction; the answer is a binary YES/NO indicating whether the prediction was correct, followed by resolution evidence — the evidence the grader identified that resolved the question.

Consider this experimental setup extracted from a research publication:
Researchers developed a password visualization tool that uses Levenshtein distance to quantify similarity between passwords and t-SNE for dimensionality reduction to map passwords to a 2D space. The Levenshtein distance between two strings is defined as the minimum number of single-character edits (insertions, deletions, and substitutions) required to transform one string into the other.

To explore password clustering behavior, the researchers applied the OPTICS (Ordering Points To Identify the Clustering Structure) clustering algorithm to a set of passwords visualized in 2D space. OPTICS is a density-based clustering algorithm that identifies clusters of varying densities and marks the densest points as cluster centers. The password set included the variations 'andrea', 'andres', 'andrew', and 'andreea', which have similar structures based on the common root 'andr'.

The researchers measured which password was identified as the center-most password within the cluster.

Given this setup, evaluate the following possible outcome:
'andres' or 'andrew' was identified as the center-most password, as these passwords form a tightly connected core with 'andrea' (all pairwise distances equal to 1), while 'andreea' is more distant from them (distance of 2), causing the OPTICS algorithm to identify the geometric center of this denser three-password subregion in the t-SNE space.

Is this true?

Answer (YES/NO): NO